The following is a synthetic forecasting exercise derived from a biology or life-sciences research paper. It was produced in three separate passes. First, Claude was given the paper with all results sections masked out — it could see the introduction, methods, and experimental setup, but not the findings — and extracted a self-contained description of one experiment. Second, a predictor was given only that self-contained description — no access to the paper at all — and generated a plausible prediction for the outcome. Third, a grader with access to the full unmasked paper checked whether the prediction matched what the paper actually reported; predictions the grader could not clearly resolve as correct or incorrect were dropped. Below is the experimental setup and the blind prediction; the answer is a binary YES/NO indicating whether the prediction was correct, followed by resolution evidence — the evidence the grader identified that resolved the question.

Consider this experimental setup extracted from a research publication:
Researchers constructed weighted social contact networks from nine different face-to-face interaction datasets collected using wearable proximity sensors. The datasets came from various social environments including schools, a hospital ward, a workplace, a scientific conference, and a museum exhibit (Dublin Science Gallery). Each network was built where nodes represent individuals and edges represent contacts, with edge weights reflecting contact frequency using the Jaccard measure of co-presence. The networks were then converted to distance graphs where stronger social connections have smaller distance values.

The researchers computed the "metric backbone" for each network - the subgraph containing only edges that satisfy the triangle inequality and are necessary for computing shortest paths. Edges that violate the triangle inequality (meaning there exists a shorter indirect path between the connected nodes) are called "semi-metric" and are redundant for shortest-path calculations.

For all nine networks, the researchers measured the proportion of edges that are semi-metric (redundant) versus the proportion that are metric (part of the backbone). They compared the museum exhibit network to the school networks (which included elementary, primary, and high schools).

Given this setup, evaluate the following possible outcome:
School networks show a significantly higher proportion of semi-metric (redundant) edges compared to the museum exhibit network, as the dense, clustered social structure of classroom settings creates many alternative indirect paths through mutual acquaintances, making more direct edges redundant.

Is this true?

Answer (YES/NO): YES